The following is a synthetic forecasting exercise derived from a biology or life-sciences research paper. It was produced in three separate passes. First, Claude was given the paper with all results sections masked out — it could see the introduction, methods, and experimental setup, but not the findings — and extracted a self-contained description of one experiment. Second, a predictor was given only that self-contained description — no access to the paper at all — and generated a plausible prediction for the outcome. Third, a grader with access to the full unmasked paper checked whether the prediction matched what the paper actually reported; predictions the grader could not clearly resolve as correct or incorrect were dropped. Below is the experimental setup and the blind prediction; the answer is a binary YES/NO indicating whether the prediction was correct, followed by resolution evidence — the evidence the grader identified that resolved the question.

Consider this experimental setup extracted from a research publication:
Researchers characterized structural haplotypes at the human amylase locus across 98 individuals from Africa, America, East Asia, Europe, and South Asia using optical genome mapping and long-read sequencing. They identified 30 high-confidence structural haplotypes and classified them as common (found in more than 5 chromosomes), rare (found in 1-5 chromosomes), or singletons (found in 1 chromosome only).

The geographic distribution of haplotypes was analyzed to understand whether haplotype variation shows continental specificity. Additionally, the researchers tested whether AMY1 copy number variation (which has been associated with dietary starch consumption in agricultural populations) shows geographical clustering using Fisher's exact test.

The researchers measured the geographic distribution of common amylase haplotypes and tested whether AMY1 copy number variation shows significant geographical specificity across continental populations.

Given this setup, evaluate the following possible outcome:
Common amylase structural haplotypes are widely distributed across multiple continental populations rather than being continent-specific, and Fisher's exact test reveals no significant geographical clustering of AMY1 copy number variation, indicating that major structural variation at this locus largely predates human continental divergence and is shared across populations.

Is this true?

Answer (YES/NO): YES